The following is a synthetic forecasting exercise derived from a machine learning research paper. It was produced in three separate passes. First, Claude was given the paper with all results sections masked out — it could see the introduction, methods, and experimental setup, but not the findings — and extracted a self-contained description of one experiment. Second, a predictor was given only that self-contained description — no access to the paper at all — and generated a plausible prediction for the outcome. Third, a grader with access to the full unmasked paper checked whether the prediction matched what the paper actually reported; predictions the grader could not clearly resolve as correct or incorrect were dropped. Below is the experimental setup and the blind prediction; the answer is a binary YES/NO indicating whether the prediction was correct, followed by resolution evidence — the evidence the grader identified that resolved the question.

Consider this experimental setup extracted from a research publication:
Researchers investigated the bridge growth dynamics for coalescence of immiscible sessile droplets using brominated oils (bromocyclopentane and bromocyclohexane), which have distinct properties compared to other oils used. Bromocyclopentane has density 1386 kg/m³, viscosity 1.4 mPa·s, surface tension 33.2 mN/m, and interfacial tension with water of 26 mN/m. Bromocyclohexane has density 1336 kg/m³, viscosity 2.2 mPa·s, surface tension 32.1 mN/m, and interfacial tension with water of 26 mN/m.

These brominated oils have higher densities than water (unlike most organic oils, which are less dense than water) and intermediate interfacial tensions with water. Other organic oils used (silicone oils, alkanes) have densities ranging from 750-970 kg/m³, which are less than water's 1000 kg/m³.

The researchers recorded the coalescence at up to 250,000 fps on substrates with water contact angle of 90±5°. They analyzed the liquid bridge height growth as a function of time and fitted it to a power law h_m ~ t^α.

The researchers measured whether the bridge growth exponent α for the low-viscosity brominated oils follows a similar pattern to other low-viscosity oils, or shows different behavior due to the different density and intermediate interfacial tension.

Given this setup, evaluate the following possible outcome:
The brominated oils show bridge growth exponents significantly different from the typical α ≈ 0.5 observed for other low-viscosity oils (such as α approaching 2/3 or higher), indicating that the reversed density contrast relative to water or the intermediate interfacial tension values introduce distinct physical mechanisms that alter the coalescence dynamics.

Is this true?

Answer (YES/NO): NO